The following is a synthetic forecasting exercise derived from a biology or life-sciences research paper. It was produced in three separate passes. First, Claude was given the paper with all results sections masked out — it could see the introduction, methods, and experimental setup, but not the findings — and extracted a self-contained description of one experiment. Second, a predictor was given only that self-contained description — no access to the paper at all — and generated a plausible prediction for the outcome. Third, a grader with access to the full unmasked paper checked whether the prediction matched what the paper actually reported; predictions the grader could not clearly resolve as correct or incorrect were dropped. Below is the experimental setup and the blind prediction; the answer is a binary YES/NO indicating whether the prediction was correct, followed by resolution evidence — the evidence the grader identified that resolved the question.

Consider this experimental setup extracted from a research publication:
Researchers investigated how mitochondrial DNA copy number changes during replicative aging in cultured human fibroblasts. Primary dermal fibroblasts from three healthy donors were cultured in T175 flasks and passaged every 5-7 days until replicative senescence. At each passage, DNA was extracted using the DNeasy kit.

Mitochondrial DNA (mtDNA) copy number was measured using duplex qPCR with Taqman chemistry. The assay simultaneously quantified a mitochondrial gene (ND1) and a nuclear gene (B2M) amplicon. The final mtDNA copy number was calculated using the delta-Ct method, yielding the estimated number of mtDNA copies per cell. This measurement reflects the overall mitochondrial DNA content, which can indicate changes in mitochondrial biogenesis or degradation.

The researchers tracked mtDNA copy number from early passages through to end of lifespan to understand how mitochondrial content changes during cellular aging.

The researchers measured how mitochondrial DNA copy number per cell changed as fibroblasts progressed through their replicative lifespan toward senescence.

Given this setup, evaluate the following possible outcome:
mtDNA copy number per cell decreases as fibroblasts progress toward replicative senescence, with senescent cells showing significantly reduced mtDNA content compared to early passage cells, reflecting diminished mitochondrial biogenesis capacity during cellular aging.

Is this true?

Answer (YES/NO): NO